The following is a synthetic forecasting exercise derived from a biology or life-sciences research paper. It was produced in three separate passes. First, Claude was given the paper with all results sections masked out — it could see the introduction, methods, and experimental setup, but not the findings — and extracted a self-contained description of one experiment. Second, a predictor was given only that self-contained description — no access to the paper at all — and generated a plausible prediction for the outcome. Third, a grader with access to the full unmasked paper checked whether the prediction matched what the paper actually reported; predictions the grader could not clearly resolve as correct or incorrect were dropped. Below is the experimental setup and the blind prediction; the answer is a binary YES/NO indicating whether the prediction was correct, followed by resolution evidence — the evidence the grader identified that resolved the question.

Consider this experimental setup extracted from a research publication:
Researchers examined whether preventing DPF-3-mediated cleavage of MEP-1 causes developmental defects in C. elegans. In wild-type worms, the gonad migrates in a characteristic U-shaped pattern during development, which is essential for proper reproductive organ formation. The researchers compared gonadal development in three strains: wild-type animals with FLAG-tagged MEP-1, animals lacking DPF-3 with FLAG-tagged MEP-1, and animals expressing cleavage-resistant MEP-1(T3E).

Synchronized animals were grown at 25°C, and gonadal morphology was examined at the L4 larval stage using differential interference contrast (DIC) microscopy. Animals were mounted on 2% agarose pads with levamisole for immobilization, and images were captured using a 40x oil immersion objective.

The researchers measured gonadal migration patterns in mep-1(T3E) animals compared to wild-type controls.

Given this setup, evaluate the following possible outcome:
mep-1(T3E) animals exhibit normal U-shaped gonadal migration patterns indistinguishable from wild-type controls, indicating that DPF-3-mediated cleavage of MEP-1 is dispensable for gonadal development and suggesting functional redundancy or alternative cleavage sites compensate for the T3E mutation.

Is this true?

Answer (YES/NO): NO